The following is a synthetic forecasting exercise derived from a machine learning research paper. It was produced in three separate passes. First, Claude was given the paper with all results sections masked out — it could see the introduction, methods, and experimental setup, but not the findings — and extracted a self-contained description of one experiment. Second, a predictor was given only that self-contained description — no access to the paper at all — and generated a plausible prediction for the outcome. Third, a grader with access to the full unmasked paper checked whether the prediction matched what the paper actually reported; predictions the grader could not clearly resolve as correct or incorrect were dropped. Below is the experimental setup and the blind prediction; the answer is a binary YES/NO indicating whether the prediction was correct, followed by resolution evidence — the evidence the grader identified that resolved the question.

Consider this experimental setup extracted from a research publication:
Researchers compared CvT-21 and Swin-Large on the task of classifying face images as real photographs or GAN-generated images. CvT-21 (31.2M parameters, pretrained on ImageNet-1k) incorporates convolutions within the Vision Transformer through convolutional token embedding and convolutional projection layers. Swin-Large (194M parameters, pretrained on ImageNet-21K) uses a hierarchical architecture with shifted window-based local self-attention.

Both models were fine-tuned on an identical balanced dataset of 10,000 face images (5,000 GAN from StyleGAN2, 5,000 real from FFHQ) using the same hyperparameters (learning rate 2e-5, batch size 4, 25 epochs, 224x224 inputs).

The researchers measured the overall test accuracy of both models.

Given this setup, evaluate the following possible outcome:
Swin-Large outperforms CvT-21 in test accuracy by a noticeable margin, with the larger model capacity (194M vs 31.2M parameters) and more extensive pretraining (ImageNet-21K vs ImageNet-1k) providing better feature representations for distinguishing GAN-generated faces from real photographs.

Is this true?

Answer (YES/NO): NO